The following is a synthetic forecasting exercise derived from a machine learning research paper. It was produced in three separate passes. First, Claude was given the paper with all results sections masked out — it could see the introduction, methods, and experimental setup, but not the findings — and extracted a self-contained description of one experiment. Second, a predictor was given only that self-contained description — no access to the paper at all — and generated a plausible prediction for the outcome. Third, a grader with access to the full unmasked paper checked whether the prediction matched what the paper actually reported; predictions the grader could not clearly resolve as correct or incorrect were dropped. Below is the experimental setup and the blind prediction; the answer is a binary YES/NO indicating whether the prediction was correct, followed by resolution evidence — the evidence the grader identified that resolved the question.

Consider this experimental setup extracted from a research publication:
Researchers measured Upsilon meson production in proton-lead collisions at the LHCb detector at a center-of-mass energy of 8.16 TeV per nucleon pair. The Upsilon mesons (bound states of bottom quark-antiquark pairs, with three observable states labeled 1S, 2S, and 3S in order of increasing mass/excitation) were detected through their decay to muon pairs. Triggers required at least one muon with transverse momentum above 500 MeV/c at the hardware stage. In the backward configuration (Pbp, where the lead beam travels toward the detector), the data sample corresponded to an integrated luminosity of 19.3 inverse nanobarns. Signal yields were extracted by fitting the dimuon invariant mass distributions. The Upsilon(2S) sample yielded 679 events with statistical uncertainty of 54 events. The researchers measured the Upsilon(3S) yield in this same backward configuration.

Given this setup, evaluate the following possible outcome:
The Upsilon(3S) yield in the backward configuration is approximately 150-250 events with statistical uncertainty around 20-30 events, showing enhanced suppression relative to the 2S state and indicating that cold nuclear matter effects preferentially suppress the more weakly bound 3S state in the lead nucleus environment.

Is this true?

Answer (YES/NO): NO